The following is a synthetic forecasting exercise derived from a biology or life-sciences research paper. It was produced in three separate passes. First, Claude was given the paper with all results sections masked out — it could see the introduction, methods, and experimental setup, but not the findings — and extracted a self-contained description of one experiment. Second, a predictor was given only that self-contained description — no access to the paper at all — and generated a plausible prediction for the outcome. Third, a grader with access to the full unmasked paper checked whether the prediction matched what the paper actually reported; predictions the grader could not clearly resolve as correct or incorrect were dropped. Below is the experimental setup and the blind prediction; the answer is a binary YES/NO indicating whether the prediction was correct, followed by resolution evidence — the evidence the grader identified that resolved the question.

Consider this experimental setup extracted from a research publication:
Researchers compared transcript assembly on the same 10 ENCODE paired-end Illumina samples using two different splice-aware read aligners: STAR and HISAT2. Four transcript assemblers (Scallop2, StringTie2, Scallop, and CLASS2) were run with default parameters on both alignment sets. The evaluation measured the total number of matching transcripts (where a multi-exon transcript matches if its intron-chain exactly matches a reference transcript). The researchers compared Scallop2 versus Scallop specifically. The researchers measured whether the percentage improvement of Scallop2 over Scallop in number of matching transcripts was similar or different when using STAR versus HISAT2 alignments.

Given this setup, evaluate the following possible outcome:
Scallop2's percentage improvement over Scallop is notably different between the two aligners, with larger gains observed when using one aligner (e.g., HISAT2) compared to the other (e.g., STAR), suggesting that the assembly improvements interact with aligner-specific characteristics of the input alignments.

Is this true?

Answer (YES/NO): YES